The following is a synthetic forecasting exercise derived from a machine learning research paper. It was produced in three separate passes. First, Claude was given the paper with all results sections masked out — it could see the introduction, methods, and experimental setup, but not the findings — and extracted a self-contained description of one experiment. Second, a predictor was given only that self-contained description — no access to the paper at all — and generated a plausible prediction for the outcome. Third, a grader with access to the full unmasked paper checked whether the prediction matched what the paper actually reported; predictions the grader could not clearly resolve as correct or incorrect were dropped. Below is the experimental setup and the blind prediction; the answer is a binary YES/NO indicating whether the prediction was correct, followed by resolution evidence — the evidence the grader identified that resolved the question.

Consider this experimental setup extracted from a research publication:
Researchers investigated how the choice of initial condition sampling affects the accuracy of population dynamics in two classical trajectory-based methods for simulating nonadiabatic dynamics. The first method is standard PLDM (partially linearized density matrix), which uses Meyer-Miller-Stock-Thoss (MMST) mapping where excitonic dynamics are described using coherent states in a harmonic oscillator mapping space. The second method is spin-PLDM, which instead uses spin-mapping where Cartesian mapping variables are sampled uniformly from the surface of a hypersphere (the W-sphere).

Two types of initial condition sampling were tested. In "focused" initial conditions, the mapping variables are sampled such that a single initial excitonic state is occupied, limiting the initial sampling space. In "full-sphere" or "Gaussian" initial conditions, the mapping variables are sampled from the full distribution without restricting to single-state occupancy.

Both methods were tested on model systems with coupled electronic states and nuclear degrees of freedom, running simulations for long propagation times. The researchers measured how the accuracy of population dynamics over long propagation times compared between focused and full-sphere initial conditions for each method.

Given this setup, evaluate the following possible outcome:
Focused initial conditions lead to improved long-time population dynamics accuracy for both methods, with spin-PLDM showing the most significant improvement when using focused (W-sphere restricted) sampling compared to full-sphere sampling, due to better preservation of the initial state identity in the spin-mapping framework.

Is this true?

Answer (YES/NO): NO